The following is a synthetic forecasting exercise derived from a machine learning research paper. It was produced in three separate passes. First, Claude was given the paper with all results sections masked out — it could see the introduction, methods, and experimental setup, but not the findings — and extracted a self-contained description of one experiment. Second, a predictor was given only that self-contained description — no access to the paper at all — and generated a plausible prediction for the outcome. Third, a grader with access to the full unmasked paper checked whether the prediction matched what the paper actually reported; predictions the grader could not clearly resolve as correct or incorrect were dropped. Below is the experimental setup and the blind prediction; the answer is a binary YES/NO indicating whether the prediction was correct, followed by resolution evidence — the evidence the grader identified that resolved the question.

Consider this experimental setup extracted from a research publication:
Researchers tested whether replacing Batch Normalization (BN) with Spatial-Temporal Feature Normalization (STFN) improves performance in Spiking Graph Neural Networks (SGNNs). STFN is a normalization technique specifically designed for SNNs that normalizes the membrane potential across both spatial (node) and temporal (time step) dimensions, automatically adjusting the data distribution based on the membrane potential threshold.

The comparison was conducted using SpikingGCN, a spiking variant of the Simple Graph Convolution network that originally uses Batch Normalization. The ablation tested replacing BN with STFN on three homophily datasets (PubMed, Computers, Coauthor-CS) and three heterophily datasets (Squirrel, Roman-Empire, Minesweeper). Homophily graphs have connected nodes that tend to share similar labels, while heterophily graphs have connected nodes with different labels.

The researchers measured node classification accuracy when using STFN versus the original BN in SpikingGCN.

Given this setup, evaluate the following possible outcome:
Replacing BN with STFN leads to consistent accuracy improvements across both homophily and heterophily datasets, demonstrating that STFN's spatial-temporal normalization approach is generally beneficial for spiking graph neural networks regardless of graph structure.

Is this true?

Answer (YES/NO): NO